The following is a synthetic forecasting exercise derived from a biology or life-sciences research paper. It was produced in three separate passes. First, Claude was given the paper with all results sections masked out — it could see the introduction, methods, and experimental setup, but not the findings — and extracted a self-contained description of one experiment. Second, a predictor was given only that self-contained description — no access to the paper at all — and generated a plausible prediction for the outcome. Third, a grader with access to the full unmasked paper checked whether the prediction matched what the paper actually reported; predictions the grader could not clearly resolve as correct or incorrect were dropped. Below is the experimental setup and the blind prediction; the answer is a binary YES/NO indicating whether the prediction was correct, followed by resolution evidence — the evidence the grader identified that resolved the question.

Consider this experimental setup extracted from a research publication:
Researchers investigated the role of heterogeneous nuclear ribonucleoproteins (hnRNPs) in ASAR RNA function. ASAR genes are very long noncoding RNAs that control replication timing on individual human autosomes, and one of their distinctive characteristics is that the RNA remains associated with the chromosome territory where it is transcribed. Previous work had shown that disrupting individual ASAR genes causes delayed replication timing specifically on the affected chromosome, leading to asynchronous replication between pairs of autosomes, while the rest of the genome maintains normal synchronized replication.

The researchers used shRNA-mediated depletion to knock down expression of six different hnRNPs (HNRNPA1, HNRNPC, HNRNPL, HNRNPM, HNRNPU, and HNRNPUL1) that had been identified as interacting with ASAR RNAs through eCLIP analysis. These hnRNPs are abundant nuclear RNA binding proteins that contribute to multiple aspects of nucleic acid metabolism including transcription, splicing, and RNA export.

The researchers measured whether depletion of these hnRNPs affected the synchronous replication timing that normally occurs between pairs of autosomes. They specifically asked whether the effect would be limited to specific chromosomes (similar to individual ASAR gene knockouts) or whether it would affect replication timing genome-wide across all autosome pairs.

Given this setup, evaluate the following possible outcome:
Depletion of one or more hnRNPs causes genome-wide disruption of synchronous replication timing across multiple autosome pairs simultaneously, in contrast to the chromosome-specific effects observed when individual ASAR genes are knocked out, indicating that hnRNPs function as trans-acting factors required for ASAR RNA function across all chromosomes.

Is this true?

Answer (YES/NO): YES